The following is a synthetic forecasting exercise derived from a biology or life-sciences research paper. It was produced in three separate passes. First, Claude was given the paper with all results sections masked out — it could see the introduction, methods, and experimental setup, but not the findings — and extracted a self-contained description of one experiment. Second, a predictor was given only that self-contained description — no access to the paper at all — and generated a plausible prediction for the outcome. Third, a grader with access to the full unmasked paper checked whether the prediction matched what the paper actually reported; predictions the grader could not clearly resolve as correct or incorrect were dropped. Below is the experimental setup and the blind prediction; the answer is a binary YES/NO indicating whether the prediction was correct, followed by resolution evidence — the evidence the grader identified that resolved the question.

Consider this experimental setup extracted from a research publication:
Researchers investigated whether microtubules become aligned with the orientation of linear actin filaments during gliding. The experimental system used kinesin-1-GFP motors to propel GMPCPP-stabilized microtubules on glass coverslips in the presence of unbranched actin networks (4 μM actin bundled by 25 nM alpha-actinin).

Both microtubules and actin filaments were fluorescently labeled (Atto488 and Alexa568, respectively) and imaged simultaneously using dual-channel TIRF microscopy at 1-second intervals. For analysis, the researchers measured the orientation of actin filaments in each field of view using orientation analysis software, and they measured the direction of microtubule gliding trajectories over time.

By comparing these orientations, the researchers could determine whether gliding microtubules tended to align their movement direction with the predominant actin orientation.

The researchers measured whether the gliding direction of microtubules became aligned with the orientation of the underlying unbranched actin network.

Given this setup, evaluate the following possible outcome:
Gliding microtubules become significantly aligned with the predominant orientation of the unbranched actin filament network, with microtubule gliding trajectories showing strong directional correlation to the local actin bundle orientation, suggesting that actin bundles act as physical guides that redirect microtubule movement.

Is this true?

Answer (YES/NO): YES